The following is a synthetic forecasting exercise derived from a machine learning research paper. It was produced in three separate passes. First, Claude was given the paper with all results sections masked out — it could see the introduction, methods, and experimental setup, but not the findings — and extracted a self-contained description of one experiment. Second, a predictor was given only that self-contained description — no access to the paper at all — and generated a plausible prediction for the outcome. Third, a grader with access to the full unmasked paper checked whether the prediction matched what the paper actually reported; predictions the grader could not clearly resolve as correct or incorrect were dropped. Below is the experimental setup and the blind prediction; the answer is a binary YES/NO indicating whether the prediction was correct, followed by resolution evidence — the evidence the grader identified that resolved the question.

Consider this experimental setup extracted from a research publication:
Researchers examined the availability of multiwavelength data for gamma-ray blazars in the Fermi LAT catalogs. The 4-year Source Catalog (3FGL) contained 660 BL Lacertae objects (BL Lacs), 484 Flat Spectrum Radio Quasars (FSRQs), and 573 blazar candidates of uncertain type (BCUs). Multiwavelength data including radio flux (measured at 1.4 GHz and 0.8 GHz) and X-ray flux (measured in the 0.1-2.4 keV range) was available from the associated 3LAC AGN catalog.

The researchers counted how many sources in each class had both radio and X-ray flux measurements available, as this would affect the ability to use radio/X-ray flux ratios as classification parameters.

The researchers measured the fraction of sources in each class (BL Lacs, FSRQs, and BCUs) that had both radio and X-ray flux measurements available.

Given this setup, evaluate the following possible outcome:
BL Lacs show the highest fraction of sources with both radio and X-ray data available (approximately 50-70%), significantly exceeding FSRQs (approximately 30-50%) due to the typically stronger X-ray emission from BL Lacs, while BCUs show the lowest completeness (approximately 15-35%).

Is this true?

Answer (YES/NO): NO